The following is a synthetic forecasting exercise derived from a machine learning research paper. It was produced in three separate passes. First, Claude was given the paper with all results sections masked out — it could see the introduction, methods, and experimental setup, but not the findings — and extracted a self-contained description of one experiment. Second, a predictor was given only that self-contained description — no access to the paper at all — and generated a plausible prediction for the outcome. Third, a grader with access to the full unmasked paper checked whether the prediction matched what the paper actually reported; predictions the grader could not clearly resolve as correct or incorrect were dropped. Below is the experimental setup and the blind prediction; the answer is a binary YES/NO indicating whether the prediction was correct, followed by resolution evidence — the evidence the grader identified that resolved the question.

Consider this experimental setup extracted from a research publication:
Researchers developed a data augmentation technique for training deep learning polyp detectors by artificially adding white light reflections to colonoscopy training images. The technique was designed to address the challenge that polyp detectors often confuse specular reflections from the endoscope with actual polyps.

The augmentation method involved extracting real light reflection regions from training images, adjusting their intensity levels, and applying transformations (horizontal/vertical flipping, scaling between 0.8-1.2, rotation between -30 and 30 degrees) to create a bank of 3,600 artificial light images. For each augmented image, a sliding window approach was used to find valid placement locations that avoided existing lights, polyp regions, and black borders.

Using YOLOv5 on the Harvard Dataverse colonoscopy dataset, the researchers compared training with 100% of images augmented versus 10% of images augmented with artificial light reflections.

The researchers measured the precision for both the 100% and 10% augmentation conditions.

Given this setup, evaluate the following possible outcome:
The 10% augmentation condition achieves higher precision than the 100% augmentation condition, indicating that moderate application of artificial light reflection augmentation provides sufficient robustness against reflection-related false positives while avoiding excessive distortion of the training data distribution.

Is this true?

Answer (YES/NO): YES